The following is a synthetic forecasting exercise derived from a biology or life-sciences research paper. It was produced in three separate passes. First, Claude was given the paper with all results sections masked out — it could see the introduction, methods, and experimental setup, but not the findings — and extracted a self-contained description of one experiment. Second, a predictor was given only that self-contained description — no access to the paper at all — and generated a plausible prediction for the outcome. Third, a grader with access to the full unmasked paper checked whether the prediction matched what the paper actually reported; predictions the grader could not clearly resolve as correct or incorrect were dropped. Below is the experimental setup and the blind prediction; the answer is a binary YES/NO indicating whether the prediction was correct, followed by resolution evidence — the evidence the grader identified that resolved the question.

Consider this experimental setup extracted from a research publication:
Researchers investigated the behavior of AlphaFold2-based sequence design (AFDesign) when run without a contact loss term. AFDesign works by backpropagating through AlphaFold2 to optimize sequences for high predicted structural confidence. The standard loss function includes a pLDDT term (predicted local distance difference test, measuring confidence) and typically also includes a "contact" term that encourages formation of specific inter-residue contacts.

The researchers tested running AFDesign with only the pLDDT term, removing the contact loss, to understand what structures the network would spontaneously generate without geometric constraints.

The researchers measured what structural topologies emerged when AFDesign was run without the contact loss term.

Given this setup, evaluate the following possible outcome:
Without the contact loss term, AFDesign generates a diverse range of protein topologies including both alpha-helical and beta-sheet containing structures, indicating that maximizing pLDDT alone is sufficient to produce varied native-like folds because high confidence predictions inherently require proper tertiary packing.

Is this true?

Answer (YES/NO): NO